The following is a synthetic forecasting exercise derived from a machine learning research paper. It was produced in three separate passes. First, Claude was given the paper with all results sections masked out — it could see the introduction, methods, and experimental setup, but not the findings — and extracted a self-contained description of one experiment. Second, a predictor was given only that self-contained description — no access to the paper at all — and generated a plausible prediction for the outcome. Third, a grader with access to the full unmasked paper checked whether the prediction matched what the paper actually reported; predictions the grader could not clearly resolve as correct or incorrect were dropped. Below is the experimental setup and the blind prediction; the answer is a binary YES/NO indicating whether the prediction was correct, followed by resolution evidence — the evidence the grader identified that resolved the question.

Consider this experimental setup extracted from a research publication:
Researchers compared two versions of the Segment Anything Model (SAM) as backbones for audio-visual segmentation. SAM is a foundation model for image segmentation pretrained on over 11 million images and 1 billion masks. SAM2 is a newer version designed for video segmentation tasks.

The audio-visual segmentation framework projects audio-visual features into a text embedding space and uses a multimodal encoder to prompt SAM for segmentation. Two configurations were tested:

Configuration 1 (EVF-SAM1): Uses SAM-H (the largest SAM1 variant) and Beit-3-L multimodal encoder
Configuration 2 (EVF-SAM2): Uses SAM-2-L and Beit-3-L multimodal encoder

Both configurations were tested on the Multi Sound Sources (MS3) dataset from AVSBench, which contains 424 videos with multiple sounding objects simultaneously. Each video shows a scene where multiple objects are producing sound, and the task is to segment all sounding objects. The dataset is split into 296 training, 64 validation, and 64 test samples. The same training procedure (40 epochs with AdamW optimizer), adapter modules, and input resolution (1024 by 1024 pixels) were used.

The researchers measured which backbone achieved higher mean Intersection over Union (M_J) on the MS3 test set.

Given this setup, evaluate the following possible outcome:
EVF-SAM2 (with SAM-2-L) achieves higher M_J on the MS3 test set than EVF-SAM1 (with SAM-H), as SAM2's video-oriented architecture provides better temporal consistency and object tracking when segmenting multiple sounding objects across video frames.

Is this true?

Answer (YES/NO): YES